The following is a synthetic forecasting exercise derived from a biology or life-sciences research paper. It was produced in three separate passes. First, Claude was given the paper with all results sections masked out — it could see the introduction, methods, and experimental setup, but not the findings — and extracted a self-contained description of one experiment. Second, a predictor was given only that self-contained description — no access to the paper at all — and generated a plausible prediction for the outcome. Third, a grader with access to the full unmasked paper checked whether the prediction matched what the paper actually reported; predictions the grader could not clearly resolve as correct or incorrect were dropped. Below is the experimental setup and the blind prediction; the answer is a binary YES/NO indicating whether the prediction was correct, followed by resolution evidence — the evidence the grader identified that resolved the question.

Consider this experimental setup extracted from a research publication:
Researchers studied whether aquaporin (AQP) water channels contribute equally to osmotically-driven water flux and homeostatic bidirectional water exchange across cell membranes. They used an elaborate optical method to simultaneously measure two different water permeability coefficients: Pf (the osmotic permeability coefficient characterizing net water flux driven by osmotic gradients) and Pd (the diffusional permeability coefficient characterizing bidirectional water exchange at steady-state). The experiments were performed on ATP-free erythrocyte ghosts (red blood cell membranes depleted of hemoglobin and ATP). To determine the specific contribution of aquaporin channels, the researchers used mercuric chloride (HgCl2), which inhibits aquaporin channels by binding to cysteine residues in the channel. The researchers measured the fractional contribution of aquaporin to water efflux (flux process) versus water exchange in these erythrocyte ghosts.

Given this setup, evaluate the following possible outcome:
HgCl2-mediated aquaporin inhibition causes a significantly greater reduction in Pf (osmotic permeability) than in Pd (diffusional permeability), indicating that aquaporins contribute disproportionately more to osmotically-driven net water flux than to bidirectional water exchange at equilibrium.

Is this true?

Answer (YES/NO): YES